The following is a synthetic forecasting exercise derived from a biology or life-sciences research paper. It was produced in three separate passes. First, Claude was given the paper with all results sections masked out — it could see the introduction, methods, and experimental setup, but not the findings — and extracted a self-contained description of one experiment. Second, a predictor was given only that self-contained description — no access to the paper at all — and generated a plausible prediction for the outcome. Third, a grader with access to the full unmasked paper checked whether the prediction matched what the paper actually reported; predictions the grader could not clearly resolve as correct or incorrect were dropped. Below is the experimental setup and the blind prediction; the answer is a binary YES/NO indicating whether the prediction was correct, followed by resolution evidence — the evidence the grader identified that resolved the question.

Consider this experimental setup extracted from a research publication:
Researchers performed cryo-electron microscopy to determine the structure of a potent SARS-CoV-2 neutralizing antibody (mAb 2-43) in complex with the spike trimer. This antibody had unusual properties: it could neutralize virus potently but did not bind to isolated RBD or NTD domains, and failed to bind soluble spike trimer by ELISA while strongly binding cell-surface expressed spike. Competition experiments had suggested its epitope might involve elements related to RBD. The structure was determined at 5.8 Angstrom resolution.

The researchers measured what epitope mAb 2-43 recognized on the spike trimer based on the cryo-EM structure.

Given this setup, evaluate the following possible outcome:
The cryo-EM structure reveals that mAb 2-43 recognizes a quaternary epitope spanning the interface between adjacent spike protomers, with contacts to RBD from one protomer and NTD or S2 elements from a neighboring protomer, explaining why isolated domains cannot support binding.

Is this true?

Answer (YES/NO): NO